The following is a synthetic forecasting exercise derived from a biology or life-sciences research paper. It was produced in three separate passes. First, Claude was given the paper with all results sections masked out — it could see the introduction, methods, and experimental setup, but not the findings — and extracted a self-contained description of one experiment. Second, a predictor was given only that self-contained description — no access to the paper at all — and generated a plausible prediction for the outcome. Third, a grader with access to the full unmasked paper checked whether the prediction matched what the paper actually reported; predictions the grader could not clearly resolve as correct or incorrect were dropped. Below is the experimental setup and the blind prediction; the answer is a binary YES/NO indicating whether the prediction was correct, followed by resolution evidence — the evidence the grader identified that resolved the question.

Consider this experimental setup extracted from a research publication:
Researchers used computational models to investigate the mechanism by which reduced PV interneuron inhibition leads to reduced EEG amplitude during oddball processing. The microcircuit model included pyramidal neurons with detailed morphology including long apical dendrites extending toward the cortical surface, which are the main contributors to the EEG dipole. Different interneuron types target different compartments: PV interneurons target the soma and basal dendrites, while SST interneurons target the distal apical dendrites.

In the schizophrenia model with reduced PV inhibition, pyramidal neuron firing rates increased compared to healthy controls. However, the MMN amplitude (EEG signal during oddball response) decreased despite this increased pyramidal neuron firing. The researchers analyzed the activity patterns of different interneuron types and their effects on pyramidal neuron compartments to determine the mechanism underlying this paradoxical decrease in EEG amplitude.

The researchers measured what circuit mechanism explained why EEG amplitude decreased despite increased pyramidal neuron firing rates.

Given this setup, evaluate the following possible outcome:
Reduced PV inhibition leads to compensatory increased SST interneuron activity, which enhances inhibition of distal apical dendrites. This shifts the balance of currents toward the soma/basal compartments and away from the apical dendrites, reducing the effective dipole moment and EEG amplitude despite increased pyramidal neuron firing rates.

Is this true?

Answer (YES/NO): YES